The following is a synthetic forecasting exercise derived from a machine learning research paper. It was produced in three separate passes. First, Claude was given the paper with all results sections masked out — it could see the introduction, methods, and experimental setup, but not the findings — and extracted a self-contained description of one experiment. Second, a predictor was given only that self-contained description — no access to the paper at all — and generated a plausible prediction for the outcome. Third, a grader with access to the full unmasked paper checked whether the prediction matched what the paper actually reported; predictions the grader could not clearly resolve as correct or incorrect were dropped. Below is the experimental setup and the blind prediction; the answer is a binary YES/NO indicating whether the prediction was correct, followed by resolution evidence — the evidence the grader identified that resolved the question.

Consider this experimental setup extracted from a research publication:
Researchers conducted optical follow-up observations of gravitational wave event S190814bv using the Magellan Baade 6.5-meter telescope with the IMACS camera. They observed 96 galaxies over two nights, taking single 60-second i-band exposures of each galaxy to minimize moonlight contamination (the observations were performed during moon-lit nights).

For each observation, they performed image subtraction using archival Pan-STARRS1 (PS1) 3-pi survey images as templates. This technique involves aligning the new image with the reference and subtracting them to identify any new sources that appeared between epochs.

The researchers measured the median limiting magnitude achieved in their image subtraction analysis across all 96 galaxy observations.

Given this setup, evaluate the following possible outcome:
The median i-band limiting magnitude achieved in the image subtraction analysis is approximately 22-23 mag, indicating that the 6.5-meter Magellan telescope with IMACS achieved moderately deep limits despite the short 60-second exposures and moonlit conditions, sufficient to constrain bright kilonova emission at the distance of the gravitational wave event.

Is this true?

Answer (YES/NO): YES